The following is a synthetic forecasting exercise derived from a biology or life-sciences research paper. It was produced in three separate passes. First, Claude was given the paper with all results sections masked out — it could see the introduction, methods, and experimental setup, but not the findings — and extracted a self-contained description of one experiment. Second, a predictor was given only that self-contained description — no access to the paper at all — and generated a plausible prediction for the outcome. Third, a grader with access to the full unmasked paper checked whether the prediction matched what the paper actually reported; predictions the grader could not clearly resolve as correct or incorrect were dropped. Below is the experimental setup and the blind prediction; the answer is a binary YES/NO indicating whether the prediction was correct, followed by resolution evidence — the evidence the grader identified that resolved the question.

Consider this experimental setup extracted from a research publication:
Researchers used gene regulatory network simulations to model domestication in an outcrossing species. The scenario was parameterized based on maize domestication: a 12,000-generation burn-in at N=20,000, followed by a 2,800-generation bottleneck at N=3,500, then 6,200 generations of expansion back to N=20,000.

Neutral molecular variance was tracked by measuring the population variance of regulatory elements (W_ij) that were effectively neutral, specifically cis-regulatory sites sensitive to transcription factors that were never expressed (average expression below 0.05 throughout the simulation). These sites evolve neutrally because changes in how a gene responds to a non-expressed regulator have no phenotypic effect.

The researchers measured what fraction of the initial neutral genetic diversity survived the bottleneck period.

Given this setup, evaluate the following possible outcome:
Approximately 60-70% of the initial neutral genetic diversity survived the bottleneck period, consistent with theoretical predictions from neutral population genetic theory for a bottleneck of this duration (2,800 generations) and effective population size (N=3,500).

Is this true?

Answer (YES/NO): YES